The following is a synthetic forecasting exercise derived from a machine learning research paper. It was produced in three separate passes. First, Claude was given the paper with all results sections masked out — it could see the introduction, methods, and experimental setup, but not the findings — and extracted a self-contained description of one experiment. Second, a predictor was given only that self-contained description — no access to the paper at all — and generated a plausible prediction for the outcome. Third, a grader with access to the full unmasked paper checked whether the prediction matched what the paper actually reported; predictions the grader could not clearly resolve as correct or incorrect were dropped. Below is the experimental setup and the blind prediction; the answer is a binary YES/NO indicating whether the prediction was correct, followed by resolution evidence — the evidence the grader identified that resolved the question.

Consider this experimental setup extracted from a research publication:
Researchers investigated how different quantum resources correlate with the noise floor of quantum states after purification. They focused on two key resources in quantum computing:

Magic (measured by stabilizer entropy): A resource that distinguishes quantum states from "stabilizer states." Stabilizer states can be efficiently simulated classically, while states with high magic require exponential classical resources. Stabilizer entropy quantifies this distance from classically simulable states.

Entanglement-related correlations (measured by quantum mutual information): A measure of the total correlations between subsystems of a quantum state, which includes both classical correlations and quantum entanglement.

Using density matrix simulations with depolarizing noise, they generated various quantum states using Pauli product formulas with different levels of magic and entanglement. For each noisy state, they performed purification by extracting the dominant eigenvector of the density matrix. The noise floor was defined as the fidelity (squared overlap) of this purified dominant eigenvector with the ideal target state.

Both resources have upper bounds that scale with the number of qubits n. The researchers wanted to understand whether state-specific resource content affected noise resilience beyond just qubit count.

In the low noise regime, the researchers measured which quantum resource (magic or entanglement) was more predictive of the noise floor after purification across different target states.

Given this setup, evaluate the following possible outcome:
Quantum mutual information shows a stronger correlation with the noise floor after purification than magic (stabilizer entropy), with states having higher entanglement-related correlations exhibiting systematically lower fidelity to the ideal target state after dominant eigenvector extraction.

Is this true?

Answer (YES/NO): NO